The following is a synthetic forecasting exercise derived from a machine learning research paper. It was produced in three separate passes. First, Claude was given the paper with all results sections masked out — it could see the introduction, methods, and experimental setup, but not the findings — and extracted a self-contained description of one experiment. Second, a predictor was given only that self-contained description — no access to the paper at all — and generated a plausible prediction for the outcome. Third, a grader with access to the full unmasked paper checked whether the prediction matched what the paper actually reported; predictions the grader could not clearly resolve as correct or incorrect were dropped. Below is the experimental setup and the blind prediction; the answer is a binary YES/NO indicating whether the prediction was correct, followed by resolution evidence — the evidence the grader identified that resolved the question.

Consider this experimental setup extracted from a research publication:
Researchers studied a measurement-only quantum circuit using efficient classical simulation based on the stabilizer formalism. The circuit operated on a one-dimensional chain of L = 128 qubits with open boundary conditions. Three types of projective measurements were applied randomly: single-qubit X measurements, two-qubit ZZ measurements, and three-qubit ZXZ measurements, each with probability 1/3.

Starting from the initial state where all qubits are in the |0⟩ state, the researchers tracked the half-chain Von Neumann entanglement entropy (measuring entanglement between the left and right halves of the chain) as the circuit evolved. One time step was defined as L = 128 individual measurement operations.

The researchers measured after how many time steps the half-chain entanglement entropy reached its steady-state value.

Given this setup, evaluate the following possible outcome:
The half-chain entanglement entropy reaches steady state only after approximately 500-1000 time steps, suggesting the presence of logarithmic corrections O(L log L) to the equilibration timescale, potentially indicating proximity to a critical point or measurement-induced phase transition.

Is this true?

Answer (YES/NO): NO